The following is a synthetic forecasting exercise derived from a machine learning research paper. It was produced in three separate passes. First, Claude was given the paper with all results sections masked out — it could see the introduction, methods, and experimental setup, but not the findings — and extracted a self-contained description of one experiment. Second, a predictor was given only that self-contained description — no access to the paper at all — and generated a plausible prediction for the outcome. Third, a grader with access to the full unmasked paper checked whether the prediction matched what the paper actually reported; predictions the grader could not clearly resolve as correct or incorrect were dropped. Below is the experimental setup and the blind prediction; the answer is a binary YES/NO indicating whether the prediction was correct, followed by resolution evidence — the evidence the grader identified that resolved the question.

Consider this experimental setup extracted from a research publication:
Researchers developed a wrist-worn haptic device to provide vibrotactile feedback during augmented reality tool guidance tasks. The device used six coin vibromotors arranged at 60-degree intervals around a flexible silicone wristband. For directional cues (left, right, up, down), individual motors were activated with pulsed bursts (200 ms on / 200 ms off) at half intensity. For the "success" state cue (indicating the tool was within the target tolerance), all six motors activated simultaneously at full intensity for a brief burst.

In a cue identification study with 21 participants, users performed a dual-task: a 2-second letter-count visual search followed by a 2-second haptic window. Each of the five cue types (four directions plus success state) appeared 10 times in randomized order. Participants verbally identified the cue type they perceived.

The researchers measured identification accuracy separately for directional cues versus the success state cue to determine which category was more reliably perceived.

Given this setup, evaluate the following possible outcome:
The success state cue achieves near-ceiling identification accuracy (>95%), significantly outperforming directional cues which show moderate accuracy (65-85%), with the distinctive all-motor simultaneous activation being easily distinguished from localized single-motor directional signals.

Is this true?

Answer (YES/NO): NO